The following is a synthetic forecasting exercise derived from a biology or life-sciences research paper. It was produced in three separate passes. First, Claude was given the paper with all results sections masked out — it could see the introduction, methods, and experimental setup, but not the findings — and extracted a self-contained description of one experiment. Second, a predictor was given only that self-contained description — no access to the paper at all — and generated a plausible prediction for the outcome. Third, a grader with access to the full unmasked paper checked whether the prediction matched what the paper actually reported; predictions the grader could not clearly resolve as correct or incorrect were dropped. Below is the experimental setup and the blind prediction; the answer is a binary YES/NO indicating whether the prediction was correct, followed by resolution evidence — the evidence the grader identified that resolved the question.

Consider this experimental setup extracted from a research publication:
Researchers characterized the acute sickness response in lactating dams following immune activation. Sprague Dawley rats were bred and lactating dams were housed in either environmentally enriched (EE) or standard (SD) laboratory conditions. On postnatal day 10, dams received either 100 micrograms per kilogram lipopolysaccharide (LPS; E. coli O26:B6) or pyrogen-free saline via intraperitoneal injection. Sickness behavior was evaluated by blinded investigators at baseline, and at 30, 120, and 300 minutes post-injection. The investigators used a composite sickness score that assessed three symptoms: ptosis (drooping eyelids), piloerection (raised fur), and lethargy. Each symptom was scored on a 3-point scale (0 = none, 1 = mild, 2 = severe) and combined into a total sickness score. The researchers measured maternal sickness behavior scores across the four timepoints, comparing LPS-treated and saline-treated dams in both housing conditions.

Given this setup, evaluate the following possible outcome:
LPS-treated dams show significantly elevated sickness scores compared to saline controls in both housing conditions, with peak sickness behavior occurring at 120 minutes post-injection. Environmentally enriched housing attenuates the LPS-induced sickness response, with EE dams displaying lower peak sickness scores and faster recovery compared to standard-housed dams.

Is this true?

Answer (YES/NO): NO